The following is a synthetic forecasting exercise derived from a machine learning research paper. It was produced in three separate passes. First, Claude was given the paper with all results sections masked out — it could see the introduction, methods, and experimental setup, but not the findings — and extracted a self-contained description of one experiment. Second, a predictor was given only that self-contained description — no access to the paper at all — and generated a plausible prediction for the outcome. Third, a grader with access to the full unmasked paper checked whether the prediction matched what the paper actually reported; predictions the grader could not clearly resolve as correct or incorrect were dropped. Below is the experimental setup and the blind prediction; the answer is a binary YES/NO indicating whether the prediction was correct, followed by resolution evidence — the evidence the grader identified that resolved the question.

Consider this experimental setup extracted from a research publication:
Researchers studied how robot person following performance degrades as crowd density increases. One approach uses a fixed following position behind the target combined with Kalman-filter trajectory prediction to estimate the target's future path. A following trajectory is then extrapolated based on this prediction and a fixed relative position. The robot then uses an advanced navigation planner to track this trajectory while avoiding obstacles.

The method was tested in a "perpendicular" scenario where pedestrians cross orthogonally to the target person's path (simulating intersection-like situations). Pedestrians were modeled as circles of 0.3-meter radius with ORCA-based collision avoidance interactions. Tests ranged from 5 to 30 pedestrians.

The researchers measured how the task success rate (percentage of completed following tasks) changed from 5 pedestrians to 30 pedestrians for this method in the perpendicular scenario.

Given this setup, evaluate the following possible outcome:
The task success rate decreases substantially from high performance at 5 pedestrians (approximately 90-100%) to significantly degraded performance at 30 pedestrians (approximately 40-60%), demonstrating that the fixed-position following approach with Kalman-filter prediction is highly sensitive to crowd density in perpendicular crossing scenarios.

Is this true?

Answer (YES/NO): NO